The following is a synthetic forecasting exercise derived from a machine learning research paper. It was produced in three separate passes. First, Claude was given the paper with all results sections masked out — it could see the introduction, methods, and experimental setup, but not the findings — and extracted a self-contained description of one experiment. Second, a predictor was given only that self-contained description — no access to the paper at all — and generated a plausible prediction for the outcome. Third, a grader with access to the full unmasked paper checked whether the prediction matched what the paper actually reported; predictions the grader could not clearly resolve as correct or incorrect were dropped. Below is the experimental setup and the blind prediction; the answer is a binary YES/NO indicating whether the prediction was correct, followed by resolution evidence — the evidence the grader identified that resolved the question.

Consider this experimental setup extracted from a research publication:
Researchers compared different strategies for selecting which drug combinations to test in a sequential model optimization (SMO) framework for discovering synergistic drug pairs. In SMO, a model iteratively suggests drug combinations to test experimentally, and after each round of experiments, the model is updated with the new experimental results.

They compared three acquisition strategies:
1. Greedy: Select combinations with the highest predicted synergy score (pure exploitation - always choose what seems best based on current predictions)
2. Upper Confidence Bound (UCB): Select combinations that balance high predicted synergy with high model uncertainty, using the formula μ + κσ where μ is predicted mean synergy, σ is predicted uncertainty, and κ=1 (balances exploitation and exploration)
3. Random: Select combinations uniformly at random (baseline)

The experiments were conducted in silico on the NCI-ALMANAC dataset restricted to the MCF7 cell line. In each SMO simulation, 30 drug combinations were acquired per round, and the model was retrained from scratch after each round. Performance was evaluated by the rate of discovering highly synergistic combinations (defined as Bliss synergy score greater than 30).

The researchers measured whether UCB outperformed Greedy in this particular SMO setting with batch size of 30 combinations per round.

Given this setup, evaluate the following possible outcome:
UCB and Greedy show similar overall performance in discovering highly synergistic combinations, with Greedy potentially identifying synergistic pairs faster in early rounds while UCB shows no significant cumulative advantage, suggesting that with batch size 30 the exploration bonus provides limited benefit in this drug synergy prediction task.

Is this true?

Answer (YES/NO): YES